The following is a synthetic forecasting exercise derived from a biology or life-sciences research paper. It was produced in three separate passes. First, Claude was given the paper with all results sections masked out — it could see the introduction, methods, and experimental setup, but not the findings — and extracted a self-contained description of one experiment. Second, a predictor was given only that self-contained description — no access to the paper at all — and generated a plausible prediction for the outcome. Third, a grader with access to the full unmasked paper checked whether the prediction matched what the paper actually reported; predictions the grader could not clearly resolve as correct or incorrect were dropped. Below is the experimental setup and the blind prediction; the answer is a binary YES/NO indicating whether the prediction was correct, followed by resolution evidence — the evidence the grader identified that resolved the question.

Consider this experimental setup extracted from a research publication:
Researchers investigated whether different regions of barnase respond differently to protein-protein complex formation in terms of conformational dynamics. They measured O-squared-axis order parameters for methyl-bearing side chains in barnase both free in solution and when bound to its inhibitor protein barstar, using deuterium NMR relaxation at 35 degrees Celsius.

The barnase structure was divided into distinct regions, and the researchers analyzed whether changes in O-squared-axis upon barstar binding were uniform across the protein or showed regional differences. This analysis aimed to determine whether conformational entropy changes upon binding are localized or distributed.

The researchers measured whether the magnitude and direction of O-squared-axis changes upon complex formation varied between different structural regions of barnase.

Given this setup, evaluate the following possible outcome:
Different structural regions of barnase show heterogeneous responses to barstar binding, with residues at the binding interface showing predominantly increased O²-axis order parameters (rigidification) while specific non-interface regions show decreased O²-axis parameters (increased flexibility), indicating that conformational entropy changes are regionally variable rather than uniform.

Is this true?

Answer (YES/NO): NO